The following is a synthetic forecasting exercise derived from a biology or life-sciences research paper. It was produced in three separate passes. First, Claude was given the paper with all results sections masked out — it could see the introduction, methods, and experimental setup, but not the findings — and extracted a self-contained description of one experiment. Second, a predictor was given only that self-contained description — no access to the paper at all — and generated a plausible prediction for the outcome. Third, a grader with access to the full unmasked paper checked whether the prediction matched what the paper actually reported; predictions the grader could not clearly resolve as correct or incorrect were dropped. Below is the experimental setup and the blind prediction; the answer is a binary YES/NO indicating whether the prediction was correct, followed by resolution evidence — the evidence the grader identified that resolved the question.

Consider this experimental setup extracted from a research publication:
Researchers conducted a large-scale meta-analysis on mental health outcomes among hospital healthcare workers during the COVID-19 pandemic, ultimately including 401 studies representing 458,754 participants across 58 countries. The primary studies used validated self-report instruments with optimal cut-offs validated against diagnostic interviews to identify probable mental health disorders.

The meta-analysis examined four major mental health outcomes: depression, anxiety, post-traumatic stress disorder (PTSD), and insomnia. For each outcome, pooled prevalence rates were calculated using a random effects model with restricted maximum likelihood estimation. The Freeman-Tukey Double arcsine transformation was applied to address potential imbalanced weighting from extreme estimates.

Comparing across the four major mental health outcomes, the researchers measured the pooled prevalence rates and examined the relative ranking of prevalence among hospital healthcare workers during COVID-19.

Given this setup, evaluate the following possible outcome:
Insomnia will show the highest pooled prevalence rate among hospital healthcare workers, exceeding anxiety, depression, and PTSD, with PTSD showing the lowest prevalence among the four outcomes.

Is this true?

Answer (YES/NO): NO